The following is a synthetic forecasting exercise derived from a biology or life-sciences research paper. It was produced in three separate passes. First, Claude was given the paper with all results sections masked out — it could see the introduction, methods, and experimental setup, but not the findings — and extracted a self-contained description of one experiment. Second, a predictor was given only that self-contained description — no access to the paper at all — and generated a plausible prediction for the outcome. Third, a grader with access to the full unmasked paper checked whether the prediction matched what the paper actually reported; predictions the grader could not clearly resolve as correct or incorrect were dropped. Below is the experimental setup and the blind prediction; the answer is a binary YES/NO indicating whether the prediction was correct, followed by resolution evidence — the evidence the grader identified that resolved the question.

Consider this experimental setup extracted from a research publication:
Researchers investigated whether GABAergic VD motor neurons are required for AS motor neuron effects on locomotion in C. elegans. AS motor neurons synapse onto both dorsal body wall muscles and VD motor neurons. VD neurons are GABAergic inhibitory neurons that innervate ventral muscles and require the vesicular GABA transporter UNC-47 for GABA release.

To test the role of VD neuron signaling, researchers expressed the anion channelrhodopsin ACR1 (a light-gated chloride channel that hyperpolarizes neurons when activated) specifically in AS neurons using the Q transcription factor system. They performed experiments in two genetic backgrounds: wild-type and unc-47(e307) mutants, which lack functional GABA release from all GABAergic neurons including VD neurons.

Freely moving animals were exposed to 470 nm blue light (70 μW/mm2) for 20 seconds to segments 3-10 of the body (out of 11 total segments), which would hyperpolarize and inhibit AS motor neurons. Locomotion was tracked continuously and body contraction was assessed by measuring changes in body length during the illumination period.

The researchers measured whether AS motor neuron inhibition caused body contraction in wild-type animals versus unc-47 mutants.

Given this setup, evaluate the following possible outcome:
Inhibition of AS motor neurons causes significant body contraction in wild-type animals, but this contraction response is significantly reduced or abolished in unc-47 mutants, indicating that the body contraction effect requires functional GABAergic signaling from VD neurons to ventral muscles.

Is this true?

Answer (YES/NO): YES